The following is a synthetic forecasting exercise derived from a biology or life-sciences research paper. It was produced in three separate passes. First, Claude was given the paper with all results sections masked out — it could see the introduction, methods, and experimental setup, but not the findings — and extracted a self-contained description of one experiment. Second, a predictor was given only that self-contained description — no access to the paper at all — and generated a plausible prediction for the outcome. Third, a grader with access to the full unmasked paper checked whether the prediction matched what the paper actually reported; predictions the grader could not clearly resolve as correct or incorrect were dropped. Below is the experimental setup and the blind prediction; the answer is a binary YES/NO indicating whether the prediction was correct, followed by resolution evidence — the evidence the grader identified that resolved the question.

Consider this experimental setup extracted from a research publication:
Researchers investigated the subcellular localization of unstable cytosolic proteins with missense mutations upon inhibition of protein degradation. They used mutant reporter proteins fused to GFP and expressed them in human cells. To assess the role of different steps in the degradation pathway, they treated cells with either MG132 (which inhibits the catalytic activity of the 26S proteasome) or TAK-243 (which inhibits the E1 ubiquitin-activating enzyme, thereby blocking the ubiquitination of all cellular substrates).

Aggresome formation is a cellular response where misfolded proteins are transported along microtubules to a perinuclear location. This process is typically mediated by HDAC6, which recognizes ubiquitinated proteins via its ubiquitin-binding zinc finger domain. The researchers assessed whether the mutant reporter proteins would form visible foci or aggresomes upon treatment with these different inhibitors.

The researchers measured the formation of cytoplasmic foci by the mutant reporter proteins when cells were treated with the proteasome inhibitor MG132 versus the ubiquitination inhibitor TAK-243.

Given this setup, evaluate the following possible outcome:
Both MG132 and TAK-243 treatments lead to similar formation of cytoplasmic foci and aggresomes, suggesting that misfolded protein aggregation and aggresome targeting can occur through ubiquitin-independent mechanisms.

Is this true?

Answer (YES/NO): YES